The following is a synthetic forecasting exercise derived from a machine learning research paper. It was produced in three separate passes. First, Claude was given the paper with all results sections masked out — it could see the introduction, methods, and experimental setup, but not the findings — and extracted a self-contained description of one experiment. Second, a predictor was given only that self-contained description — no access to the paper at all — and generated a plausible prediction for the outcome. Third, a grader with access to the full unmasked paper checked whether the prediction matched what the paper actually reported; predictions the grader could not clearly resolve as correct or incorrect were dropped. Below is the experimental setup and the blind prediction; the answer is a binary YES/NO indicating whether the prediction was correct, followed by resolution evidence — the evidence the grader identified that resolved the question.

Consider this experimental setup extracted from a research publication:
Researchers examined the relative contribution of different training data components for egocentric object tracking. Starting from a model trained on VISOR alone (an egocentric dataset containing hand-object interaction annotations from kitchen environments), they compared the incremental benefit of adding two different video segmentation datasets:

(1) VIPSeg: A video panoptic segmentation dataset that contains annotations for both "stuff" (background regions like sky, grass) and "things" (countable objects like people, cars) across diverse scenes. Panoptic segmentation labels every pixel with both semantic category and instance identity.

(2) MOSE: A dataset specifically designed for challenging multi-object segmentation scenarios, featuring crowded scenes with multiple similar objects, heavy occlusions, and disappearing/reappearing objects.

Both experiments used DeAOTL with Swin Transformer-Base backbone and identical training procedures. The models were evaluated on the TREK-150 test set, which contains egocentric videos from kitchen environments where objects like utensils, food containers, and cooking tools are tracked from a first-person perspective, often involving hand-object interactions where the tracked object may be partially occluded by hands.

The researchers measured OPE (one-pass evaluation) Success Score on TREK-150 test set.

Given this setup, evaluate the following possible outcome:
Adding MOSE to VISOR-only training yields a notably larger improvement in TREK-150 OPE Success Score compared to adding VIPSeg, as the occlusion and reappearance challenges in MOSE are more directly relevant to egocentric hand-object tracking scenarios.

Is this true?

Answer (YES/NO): YES